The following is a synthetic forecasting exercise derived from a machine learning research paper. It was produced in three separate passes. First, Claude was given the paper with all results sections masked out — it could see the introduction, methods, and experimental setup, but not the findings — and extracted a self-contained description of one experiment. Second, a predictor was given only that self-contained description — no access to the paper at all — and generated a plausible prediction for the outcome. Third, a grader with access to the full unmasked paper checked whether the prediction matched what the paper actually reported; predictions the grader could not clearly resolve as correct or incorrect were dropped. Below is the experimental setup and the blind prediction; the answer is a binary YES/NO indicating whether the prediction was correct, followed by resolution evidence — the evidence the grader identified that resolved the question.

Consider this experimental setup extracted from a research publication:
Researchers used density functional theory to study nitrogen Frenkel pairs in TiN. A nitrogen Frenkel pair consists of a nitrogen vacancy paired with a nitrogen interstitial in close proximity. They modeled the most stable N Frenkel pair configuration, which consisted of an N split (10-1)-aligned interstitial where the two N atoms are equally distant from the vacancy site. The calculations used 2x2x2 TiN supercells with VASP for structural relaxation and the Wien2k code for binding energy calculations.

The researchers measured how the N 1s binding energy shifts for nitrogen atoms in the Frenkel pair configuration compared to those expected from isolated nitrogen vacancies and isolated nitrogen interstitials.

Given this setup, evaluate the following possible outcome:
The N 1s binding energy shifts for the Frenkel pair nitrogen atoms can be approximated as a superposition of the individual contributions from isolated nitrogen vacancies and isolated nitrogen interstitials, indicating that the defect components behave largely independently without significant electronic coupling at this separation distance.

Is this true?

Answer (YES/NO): YES